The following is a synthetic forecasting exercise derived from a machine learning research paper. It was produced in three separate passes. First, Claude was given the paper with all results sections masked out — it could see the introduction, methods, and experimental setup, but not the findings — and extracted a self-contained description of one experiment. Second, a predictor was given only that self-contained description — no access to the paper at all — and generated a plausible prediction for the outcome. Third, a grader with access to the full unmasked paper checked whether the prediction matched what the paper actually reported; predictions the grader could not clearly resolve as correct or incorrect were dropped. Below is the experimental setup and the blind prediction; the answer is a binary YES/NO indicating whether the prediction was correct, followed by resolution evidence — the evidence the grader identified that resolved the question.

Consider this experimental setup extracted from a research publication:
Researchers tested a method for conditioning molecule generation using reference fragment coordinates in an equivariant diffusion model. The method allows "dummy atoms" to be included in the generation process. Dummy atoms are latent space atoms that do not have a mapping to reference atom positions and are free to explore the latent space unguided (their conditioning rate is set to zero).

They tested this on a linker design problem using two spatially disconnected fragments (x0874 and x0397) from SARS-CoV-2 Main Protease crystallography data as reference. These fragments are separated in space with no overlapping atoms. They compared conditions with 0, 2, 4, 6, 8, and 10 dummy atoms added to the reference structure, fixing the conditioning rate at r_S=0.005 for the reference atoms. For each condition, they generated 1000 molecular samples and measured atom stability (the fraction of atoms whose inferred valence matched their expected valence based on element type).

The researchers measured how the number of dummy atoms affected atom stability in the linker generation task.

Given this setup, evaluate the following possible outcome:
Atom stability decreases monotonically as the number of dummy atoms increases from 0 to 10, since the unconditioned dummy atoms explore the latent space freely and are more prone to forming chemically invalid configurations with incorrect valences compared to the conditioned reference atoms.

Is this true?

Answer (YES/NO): NO